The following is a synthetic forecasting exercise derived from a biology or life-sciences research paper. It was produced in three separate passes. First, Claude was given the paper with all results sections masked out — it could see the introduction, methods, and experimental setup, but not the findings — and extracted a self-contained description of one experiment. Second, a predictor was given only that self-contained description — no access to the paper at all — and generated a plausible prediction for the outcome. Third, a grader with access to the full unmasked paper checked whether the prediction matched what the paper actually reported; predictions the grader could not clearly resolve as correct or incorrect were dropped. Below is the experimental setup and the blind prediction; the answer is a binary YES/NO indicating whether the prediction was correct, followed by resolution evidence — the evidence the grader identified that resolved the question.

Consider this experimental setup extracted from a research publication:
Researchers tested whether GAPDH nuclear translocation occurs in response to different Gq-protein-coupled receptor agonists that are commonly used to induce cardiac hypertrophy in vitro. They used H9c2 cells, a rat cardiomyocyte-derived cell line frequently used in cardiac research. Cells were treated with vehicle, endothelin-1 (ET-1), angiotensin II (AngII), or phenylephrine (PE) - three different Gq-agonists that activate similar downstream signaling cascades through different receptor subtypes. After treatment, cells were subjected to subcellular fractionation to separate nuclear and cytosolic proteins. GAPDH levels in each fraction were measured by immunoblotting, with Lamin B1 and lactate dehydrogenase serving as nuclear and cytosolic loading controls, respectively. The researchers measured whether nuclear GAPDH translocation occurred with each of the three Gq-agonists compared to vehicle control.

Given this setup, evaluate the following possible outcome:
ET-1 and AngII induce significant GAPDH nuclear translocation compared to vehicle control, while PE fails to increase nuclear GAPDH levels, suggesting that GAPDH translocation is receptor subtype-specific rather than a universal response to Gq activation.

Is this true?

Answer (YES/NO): NO